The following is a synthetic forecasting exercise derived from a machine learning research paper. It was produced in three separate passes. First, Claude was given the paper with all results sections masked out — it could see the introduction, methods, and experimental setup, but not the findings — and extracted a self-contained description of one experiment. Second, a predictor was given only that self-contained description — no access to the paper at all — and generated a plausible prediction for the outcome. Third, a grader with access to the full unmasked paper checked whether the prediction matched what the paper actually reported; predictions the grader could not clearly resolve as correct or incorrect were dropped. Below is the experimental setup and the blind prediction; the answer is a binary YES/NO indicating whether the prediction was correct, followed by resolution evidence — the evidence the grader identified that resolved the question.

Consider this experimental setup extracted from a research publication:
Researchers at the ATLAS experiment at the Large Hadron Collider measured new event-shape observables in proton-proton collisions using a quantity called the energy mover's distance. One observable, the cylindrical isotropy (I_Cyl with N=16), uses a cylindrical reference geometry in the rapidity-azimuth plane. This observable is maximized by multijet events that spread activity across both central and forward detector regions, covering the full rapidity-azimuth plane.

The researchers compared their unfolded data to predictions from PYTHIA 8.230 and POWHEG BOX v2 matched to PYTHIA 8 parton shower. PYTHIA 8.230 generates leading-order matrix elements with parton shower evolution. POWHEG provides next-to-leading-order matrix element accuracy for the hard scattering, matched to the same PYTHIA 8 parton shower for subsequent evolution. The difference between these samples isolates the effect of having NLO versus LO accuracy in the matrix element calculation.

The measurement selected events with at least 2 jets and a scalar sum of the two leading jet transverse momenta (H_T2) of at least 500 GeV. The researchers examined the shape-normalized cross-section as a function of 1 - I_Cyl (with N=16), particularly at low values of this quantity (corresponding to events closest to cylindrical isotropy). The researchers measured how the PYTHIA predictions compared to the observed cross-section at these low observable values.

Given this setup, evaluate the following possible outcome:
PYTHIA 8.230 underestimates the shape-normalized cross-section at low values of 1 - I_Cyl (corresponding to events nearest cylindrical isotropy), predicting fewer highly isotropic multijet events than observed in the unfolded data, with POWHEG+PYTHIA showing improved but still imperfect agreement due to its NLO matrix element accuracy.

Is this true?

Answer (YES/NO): NO